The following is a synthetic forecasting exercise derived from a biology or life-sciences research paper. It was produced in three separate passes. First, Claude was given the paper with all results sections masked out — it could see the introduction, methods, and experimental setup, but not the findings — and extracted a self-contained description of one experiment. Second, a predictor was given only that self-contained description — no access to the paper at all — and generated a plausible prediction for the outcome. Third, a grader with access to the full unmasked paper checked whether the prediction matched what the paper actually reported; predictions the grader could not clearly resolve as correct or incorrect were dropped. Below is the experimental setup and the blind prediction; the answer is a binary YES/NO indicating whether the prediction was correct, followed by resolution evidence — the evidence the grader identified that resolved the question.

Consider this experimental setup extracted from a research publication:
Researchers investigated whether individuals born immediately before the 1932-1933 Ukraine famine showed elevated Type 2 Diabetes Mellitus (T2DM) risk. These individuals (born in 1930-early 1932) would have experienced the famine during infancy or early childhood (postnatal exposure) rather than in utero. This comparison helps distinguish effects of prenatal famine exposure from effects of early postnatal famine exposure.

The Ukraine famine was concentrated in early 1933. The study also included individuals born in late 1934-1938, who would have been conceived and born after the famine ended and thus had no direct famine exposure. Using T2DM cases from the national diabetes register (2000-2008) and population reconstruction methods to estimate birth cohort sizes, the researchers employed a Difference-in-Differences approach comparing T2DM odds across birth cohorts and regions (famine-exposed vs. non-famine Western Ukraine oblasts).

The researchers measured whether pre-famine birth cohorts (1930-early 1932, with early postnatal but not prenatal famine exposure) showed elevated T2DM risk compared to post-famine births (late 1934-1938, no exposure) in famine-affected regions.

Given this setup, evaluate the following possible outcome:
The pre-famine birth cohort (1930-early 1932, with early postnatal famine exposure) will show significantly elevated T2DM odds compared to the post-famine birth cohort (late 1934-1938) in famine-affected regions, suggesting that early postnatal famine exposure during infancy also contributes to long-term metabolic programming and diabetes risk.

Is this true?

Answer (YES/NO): NO